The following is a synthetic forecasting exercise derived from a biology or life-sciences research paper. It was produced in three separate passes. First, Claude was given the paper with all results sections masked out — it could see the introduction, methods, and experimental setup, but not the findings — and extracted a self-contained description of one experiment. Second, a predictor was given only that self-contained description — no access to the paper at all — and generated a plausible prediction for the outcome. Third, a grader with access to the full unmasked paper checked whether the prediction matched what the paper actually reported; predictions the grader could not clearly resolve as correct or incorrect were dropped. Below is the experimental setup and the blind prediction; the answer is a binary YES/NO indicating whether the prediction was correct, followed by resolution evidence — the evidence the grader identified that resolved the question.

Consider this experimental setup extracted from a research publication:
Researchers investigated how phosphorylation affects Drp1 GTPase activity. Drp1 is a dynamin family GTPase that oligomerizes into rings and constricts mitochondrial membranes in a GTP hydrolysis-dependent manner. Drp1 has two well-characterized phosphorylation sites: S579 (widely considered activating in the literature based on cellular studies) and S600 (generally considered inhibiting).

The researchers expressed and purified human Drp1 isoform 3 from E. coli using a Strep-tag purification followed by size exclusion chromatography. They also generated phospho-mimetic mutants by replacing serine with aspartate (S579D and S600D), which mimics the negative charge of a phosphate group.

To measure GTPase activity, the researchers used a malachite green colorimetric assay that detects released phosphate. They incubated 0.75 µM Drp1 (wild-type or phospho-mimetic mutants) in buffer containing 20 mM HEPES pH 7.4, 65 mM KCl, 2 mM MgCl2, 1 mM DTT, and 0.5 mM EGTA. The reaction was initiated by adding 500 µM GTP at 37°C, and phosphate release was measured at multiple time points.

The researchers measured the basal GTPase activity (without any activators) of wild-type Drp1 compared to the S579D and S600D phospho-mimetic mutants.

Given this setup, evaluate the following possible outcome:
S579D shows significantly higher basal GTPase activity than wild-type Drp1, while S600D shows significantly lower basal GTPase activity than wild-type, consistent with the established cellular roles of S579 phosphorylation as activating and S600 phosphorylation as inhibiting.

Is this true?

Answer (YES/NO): NO